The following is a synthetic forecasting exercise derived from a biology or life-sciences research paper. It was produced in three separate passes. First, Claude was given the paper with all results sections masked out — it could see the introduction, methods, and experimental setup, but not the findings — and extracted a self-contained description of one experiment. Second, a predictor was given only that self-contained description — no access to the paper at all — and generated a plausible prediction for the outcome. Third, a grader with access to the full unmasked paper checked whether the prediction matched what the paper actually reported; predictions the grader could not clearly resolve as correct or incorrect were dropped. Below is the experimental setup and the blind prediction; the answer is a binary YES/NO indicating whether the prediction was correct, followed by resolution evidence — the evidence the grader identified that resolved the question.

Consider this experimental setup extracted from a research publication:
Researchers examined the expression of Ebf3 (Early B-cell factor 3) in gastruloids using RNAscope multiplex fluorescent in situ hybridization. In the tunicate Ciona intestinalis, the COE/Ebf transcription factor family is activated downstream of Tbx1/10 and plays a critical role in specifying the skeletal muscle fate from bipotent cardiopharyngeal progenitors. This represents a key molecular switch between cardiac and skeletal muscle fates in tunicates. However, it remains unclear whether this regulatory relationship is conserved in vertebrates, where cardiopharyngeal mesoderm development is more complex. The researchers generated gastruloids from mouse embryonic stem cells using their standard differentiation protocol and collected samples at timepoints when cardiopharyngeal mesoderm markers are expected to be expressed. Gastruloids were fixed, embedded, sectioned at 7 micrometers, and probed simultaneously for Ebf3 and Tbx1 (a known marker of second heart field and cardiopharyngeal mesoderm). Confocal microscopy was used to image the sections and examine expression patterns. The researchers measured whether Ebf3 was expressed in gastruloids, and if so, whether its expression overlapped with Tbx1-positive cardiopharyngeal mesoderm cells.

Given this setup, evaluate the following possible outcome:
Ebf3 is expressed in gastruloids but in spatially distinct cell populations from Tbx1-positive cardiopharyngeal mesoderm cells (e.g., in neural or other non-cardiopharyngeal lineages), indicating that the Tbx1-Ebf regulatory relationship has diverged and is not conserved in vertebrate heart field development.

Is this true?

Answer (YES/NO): NO